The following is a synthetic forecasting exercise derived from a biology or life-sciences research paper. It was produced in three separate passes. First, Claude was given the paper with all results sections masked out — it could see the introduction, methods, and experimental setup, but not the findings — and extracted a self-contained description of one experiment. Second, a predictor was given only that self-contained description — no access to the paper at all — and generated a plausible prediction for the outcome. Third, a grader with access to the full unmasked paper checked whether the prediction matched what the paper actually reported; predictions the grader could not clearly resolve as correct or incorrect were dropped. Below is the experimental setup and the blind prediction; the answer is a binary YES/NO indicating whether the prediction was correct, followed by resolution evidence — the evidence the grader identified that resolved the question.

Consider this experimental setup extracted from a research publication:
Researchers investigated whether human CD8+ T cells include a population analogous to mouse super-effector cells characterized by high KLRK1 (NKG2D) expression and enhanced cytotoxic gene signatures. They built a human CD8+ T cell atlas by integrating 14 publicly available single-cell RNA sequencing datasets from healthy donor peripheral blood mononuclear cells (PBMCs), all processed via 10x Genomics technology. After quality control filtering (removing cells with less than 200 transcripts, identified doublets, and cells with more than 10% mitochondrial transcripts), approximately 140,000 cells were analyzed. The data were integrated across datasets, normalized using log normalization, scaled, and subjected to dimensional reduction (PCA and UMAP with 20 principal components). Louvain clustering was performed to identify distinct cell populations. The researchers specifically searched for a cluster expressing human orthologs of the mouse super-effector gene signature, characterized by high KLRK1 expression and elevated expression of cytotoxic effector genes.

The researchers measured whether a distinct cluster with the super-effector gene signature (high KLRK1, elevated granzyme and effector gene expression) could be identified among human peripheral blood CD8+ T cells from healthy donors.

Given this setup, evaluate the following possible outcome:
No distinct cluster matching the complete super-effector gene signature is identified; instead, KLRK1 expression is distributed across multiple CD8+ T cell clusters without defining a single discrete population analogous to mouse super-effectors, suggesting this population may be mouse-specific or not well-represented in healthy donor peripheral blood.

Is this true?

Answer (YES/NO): NO